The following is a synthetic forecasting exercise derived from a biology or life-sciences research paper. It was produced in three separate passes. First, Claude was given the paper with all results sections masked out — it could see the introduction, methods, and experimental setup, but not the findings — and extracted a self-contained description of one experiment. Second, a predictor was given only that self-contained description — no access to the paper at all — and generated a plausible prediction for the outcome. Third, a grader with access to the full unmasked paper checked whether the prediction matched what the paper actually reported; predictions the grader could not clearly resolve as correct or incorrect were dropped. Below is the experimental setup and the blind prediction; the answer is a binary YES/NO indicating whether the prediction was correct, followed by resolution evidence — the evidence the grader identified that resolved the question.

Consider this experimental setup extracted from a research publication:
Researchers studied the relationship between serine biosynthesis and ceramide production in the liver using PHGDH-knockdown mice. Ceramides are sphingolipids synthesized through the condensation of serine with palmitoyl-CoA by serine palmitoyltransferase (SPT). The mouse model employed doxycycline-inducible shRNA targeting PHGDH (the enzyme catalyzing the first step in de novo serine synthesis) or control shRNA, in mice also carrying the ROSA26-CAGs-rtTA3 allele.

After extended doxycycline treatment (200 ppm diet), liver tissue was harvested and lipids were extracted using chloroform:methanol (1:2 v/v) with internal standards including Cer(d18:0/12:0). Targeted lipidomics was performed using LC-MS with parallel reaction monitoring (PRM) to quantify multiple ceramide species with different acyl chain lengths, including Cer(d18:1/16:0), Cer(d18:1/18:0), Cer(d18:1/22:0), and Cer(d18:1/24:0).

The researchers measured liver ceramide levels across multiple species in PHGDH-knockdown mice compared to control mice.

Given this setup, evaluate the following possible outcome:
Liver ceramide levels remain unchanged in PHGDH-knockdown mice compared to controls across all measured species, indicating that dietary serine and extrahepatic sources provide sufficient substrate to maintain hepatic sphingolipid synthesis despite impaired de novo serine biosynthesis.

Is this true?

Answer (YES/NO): NO